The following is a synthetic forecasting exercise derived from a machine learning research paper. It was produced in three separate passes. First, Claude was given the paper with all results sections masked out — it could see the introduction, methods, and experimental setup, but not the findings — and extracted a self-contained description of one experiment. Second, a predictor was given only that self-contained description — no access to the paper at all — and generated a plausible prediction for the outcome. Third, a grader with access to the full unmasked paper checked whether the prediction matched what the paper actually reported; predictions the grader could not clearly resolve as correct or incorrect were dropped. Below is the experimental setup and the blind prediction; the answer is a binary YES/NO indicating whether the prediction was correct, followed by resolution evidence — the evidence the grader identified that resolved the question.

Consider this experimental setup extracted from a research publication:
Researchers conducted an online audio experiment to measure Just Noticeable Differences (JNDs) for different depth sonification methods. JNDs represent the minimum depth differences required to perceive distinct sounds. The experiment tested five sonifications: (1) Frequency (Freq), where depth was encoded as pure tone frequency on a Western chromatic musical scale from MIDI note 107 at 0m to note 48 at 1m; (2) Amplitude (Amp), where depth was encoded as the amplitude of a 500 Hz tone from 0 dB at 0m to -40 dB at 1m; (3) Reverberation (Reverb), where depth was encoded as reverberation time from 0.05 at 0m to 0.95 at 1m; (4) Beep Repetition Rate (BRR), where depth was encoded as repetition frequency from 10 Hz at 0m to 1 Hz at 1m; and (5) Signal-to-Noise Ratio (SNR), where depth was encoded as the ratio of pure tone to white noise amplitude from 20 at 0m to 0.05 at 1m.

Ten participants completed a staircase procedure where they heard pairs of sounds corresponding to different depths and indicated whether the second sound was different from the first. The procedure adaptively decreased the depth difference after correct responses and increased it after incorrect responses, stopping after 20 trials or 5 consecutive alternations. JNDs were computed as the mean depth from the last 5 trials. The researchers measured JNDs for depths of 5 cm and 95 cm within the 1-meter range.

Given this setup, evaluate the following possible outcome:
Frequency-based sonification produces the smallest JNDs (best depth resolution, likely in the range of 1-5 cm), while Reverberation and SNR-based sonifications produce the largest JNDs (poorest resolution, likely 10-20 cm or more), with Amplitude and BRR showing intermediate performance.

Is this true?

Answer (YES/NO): NO